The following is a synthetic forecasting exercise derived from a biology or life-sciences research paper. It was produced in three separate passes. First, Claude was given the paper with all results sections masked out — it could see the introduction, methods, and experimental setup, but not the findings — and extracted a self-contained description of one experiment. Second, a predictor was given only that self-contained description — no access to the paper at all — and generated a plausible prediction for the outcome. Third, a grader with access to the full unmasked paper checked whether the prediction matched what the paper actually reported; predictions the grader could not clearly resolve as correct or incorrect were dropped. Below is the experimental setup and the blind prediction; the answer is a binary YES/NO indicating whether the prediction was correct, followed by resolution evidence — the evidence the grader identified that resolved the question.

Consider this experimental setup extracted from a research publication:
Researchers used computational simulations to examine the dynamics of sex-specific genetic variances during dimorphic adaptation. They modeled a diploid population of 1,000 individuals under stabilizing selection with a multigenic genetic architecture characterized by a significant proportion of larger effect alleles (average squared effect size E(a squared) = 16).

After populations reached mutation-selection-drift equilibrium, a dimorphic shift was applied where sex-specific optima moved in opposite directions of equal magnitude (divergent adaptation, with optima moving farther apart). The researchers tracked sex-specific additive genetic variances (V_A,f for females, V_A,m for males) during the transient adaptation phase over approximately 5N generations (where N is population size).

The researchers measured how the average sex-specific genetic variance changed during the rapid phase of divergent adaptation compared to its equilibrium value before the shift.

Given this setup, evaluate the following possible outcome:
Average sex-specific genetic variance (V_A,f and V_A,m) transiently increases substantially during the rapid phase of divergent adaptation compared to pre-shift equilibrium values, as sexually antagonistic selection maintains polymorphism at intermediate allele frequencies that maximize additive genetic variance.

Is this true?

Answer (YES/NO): NO